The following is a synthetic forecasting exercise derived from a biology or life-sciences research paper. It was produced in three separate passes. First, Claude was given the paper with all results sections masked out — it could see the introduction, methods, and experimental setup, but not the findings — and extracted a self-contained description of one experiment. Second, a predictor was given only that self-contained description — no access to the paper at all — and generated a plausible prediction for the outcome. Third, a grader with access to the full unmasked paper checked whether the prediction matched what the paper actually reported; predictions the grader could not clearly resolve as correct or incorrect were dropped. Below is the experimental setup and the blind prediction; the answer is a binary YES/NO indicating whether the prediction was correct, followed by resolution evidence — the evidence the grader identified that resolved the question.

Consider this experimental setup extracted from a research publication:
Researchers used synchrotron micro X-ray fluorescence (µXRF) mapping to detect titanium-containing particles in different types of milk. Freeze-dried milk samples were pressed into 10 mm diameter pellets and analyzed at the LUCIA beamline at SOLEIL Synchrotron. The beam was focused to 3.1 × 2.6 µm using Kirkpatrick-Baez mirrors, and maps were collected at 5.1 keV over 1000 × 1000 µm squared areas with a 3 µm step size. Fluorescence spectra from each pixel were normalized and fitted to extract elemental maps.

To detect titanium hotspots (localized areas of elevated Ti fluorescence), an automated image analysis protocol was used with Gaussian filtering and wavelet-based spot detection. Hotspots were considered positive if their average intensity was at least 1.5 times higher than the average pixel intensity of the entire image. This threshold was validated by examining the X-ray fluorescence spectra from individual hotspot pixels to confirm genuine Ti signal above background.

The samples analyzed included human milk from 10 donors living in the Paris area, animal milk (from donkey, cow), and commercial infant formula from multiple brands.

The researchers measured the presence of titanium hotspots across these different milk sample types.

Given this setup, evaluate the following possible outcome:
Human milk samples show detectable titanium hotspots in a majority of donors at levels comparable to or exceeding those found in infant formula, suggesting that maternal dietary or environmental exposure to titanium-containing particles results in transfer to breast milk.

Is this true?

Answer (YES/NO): NO